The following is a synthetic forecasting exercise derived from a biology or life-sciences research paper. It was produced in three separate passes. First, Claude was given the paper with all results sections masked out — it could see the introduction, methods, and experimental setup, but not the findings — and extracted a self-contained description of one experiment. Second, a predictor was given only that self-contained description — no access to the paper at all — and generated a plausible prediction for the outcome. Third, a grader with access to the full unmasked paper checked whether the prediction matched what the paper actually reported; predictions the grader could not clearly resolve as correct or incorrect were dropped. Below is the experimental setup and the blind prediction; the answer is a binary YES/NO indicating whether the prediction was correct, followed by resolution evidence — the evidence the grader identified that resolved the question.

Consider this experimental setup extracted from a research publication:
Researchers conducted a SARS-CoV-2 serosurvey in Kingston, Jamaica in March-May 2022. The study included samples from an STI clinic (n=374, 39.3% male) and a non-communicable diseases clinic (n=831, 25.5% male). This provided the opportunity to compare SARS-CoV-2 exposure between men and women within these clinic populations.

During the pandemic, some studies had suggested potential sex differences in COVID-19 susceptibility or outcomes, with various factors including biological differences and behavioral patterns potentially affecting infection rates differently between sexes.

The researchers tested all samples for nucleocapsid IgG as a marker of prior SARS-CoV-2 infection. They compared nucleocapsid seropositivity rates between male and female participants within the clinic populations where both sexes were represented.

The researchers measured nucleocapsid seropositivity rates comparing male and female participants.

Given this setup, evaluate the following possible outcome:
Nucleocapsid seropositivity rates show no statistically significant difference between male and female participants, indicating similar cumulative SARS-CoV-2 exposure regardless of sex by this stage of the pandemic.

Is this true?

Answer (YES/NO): NO